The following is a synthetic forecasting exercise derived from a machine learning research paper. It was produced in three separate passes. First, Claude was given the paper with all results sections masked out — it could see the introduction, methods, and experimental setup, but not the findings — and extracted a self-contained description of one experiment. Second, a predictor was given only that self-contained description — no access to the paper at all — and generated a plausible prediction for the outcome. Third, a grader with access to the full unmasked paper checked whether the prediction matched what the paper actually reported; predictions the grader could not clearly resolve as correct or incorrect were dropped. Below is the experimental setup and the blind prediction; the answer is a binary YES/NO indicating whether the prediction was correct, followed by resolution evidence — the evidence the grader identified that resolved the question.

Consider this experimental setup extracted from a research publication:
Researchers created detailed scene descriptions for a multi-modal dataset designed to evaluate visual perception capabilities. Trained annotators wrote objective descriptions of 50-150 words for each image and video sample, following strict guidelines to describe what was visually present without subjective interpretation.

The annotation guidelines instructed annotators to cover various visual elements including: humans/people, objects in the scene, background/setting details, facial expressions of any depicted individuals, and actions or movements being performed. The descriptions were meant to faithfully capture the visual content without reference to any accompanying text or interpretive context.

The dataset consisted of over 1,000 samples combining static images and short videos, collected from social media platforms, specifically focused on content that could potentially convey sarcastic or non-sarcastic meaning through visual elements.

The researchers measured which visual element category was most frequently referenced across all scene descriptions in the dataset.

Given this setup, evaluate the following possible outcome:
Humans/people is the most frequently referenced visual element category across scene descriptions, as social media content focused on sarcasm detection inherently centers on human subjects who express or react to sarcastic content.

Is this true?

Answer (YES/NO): YES